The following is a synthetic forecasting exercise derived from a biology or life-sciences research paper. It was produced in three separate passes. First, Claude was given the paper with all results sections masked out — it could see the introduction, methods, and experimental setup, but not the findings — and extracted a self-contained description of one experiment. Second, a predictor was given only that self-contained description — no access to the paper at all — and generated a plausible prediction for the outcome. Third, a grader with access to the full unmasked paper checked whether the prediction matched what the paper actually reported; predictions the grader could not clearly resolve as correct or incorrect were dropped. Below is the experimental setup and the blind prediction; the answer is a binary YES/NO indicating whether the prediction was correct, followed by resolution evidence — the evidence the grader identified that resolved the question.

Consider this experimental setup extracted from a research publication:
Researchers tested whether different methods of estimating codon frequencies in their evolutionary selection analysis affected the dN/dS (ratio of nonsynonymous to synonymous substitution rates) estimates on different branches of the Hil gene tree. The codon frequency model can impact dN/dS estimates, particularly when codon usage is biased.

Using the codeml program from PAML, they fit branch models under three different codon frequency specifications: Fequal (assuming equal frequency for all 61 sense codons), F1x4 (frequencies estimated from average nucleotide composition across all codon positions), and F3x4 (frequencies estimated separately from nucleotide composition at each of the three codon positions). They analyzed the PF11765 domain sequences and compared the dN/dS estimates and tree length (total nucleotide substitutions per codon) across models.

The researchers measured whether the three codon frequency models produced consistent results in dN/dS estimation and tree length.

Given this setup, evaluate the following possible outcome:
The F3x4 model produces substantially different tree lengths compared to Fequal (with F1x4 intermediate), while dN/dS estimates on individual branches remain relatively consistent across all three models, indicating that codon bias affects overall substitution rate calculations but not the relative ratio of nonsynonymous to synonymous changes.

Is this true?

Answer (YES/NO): NO